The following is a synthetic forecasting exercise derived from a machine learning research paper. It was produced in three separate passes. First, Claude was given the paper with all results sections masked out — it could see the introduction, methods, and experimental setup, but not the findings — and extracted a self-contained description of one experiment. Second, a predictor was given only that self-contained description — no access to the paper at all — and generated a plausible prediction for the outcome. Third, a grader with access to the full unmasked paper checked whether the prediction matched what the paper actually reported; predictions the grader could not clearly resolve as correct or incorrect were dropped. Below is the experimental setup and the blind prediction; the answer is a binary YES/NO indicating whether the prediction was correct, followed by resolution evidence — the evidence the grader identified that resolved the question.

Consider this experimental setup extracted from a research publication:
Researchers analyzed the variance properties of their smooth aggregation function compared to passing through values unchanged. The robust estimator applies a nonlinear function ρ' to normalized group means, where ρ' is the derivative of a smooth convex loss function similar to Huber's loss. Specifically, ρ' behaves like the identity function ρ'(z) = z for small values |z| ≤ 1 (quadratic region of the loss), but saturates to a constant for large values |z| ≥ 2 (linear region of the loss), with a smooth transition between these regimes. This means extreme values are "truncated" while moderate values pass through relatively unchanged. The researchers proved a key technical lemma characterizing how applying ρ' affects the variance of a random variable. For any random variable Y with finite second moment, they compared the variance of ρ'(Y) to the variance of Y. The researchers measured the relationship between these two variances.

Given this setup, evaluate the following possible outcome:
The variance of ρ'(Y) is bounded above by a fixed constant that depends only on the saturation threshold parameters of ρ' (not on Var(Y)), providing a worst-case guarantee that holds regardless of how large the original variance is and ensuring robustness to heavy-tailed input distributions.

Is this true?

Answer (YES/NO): NO